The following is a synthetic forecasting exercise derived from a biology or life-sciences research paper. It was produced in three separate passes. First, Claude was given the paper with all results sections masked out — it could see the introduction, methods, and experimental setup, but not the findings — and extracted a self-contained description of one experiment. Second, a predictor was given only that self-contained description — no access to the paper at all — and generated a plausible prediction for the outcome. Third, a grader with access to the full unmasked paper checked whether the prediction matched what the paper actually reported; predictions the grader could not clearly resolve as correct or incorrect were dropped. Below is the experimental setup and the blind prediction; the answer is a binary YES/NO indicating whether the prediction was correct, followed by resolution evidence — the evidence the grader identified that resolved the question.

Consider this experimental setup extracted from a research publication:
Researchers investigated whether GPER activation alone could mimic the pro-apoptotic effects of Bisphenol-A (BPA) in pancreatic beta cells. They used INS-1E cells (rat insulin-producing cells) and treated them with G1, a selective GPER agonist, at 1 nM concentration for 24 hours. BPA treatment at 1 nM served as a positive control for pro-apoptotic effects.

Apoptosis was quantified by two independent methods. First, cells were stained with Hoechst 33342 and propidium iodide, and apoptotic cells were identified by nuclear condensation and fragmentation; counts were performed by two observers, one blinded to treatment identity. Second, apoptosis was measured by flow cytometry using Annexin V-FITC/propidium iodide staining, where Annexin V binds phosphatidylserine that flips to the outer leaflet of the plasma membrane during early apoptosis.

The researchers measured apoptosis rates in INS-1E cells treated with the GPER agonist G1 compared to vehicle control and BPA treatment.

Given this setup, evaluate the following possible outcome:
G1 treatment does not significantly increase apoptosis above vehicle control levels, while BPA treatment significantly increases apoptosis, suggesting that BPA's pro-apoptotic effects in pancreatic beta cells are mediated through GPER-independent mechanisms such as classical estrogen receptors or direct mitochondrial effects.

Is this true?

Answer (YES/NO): NO